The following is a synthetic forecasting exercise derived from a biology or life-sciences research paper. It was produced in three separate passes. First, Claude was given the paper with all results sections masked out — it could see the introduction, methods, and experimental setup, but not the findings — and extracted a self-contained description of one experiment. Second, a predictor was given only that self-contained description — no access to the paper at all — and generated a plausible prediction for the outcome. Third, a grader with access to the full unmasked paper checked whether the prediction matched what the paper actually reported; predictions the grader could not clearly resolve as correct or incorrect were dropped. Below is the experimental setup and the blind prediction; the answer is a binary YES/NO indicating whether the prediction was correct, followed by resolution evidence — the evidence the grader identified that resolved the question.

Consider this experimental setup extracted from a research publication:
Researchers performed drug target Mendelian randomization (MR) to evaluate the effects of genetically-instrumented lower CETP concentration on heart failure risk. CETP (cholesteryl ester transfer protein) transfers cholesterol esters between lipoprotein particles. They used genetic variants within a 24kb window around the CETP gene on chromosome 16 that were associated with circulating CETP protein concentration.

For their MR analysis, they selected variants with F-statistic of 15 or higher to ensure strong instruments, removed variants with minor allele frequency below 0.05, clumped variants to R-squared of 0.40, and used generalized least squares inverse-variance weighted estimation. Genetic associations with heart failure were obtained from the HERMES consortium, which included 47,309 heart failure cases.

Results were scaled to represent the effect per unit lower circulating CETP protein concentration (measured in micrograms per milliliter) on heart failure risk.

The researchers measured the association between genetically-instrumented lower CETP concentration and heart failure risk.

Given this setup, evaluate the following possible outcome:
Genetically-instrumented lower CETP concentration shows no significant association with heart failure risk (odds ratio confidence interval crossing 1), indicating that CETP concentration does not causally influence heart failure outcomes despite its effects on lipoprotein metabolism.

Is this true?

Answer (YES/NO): NO